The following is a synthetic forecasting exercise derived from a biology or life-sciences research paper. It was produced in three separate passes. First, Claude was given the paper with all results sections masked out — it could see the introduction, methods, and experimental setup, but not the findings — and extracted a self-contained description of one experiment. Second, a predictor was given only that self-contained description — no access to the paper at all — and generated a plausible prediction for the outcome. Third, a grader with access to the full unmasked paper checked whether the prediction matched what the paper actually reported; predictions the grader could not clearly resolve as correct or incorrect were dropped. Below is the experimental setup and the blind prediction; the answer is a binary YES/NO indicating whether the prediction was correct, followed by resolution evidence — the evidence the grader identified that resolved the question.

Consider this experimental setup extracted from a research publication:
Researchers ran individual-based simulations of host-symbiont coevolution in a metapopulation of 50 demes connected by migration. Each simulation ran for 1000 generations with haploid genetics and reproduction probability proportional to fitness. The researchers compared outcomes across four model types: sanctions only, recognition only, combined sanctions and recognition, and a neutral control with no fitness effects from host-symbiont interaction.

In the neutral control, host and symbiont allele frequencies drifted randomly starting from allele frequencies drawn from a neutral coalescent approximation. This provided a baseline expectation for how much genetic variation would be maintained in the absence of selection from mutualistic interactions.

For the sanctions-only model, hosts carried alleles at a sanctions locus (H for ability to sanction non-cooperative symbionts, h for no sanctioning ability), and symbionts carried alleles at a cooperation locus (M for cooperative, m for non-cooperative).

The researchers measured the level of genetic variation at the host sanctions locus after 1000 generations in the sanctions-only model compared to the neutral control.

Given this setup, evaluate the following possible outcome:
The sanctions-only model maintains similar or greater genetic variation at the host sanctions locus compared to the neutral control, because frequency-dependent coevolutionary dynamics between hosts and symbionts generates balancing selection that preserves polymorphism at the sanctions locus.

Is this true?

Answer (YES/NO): NO